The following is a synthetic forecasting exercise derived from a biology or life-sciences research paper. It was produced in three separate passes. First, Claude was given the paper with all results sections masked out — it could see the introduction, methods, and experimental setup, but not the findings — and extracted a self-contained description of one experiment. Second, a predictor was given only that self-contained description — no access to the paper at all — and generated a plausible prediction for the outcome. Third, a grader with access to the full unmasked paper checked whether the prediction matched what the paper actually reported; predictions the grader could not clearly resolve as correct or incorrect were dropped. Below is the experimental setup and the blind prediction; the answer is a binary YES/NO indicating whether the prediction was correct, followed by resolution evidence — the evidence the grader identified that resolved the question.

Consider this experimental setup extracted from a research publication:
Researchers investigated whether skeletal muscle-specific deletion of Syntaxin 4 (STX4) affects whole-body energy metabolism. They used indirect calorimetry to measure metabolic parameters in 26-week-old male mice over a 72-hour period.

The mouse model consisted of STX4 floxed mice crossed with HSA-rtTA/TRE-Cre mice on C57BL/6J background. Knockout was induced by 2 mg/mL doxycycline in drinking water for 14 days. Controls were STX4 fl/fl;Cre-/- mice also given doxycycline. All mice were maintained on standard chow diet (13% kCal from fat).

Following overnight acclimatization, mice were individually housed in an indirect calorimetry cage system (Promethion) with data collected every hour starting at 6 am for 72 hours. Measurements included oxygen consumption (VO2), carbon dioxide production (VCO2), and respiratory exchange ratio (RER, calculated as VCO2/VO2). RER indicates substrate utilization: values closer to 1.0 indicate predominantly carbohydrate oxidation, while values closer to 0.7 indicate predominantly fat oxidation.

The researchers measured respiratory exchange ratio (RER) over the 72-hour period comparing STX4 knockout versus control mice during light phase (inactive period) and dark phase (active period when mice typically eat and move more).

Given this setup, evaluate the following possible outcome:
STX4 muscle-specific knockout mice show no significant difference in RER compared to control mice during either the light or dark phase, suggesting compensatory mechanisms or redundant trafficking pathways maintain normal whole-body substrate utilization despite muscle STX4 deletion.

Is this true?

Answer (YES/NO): NO